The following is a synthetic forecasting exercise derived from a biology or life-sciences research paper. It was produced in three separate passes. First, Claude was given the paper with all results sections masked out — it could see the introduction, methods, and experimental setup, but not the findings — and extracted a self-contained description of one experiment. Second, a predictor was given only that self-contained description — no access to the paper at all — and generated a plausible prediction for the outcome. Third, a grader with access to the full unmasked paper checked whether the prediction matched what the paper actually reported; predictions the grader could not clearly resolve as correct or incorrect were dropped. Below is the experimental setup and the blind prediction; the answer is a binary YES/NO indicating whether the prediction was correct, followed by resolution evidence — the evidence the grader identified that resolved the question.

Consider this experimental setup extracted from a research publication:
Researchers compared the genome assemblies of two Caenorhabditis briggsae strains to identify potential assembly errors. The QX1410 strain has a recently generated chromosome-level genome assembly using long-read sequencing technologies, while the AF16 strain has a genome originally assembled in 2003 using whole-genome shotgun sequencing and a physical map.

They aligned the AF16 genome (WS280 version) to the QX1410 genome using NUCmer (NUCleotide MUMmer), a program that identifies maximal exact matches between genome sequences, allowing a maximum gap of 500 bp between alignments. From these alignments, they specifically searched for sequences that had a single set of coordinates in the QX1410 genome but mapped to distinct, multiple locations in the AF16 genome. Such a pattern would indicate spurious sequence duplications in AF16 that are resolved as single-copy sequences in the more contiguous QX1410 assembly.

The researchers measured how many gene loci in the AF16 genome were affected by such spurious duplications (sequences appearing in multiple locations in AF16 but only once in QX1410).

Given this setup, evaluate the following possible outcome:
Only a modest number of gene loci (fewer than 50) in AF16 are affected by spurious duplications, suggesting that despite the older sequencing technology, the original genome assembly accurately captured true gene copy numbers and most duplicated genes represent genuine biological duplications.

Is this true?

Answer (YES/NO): NO